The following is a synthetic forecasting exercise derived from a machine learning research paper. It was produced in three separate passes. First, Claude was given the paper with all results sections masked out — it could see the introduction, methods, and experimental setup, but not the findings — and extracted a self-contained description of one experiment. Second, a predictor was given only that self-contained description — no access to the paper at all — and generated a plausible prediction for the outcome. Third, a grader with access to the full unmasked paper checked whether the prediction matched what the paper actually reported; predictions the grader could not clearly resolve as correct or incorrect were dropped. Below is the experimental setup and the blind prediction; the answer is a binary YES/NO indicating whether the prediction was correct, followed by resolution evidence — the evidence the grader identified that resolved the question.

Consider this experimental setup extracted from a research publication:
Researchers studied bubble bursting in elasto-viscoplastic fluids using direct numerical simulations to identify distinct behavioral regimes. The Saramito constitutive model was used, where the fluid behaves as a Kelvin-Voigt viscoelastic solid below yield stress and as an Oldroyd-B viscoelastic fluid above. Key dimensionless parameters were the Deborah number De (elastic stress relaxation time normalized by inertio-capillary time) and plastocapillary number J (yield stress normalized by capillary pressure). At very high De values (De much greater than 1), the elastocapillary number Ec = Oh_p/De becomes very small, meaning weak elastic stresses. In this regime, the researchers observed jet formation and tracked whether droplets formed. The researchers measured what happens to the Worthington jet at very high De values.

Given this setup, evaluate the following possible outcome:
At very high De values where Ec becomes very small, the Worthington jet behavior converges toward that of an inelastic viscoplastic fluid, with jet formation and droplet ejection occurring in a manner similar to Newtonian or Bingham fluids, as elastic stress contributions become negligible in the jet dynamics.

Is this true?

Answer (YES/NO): NO